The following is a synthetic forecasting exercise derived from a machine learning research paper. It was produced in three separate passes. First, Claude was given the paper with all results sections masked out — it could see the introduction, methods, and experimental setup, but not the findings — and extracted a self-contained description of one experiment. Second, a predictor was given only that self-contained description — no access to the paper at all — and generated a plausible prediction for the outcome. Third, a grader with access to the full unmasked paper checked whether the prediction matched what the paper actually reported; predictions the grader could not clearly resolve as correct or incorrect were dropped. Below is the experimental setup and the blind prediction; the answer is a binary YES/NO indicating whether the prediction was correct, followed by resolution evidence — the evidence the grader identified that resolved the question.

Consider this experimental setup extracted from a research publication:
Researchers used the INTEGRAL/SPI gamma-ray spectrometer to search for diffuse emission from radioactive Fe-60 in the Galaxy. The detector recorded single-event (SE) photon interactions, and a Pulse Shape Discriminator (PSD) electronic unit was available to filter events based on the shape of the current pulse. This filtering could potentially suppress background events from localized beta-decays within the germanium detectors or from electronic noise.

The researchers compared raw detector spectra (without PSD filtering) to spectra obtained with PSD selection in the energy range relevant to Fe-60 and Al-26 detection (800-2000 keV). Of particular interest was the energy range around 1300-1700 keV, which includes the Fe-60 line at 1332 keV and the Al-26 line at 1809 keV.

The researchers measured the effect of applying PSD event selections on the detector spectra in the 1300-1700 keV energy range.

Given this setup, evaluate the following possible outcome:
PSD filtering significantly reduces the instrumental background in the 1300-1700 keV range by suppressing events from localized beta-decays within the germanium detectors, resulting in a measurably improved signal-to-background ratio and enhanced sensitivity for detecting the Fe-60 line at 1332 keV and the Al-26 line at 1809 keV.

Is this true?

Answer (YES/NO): NO